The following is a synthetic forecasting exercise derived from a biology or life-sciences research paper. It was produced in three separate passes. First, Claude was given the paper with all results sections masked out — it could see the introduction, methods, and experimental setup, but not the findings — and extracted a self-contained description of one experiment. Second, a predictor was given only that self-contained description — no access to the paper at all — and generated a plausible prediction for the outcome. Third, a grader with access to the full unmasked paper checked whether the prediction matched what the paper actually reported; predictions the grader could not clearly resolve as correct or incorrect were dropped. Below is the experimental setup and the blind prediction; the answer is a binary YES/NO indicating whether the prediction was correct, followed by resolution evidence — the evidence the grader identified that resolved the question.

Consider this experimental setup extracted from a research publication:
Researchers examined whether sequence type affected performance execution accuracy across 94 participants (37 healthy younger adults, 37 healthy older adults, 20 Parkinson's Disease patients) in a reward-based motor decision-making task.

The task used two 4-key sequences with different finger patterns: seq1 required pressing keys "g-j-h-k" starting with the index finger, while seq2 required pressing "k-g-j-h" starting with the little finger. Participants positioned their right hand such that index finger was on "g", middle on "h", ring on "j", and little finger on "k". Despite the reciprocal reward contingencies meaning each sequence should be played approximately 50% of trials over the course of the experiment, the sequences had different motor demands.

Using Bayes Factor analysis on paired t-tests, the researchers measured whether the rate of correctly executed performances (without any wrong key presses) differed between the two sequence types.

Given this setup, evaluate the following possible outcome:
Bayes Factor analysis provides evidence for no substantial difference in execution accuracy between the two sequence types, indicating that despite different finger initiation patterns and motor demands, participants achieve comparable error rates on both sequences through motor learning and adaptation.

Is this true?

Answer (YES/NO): NO